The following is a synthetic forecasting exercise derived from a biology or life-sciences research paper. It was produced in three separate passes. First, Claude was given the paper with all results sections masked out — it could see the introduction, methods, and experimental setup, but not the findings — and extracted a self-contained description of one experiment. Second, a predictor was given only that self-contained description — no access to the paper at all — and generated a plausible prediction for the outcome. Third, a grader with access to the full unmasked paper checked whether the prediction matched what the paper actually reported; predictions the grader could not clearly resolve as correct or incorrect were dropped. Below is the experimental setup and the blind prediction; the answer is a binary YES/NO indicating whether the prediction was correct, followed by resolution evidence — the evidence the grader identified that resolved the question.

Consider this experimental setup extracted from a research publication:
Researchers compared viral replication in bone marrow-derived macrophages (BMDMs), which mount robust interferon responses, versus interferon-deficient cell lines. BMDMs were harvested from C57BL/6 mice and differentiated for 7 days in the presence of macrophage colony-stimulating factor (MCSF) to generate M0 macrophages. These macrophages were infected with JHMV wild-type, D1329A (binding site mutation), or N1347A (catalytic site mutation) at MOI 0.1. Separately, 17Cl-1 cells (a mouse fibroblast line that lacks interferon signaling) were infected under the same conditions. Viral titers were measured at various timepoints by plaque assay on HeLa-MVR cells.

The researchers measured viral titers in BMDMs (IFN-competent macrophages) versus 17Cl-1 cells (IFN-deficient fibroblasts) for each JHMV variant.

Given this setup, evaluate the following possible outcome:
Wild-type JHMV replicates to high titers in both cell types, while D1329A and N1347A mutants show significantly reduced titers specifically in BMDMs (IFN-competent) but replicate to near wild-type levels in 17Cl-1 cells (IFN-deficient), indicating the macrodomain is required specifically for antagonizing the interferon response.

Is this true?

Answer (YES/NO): NO